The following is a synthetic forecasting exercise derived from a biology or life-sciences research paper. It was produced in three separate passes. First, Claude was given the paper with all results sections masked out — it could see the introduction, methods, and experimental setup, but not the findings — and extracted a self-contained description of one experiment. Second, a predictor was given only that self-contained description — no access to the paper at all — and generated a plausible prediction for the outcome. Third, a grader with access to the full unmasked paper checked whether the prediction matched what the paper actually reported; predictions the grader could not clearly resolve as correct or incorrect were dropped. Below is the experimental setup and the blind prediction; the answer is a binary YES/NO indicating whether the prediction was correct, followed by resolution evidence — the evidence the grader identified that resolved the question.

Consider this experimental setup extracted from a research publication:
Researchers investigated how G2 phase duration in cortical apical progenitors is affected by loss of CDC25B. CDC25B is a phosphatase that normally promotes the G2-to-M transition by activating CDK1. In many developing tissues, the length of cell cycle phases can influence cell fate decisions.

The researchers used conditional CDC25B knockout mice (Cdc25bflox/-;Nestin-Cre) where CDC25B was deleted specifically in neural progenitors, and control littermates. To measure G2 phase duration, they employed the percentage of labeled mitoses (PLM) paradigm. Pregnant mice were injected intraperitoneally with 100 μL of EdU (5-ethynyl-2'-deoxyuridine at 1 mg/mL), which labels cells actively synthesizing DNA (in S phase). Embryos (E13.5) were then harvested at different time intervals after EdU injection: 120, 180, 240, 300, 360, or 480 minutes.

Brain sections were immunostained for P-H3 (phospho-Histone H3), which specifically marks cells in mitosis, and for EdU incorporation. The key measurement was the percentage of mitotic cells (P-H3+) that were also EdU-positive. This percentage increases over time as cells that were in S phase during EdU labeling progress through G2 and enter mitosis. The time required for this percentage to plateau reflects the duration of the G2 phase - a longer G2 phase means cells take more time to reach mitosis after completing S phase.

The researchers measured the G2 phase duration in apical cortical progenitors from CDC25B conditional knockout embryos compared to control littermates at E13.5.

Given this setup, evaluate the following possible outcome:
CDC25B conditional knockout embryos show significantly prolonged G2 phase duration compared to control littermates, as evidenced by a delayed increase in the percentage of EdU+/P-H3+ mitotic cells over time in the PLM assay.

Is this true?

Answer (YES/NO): YES